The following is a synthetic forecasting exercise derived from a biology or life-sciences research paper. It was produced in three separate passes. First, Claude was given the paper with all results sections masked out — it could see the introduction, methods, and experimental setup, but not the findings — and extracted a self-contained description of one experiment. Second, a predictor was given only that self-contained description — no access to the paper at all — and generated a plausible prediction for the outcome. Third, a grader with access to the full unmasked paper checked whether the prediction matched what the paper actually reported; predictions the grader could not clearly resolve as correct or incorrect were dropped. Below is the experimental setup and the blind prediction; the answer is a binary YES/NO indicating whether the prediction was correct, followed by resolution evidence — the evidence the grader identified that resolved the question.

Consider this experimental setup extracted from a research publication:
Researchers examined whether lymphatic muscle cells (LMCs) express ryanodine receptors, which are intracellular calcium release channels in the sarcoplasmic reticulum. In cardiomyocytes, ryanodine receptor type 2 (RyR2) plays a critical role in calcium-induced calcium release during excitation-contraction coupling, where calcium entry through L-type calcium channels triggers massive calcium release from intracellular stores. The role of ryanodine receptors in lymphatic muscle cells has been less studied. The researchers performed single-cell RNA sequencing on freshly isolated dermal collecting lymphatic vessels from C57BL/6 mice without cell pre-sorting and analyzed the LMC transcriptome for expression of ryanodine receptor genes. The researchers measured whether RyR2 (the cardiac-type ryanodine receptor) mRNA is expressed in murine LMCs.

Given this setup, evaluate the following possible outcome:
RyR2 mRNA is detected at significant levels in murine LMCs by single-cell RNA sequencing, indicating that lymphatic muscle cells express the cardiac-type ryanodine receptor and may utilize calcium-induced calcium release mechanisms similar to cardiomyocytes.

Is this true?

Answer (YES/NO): NO